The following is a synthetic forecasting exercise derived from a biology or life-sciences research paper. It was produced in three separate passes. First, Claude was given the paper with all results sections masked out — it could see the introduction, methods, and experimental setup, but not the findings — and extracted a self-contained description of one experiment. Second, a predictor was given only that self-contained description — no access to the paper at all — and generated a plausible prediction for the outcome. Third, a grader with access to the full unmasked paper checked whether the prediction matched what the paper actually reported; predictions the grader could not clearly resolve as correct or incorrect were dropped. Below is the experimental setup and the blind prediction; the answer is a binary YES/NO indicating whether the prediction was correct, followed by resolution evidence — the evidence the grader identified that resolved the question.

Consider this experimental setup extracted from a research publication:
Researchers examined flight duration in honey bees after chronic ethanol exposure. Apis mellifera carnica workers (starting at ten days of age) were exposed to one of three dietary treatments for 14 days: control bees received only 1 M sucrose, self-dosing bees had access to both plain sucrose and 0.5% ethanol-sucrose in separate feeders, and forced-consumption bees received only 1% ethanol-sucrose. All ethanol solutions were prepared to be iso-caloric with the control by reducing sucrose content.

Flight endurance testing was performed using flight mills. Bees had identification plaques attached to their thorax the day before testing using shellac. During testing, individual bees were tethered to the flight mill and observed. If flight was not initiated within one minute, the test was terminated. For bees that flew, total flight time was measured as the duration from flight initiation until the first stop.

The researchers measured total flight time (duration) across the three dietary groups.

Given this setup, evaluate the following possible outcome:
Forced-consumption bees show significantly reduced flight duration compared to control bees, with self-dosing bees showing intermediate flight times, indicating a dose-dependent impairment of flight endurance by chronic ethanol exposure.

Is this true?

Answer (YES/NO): NO